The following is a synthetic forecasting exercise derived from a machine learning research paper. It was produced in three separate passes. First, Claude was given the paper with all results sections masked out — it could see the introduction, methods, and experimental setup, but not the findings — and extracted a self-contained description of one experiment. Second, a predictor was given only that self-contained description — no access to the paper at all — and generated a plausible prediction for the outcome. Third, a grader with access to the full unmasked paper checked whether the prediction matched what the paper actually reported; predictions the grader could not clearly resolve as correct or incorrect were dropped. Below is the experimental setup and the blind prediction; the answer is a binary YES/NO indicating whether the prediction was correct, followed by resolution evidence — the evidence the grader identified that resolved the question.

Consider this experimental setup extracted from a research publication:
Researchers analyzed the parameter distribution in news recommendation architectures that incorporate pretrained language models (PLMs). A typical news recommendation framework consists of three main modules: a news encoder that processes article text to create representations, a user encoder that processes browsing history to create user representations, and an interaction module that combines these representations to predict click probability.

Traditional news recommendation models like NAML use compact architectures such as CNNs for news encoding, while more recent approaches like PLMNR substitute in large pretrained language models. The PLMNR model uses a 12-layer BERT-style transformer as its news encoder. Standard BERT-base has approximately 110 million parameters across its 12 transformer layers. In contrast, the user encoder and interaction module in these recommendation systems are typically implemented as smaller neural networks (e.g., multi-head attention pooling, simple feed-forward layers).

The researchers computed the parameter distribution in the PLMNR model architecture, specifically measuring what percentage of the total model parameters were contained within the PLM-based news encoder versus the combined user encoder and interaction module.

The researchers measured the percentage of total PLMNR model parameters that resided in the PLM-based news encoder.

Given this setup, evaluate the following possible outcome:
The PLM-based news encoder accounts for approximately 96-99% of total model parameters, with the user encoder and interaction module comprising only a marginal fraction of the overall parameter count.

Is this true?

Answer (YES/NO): YES